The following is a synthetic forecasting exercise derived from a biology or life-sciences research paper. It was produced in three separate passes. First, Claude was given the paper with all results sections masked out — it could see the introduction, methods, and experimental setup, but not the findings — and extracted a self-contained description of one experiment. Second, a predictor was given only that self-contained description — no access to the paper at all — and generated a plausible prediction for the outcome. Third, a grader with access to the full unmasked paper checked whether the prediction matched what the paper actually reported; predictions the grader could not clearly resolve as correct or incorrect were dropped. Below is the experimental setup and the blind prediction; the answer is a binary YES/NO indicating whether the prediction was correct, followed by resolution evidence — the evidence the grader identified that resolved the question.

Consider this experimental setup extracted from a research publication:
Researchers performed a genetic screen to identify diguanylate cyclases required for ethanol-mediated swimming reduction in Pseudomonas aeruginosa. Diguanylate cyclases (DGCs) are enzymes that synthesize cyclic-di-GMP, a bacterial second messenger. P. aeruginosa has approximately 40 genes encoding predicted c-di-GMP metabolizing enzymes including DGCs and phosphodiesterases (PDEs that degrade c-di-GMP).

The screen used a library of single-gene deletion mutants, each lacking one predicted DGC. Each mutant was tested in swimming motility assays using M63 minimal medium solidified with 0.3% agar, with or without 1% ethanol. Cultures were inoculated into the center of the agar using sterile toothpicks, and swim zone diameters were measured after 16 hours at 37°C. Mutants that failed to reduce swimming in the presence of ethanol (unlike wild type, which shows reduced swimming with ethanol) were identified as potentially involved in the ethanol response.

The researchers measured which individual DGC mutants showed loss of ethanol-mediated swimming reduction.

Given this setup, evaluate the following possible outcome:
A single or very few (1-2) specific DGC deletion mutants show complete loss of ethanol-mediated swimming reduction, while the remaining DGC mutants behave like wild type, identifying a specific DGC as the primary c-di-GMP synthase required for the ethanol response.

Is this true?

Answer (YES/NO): NO